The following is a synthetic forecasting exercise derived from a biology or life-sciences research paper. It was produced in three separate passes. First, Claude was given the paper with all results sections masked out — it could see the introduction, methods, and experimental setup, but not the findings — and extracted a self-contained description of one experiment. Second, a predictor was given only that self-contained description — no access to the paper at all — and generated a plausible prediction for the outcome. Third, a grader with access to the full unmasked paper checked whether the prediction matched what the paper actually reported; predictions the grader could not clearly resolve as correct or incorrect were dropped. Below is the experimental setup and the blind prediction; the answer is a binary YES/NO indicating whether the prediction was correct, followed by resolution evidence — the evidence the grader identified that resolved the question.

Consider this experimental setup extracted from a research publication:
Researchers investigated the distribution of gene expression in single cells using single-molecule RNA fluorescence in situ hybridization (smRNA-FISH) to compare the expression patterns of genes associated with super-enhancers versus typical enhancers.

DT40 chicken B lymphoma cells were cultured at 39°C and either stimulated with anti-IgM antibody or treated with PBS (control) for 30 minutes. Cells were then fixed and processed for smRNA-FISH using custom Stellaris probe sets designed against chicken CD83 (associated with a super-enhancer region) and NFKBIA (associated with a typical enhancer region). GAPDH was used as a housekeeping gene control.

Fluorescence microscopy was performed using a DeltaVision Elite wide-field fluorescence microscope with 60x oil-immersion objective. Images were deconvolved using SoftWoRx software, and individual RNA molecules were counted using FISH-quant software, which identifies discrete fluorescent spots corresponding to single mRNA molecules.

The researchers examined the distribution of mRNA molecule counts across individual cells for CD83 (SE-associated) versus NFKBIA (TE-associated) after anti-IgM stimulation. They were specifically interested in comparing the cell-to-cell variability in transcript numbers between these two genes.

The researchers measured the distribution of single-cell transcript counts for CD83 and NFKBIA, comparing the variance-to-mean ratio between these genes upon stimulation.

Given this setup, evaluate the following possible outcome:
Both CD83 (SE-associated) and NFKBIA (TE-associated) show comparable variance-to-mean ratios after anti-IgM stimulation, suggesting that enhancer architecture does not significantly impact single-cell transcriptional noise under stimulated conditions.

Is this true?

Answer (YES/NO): NO